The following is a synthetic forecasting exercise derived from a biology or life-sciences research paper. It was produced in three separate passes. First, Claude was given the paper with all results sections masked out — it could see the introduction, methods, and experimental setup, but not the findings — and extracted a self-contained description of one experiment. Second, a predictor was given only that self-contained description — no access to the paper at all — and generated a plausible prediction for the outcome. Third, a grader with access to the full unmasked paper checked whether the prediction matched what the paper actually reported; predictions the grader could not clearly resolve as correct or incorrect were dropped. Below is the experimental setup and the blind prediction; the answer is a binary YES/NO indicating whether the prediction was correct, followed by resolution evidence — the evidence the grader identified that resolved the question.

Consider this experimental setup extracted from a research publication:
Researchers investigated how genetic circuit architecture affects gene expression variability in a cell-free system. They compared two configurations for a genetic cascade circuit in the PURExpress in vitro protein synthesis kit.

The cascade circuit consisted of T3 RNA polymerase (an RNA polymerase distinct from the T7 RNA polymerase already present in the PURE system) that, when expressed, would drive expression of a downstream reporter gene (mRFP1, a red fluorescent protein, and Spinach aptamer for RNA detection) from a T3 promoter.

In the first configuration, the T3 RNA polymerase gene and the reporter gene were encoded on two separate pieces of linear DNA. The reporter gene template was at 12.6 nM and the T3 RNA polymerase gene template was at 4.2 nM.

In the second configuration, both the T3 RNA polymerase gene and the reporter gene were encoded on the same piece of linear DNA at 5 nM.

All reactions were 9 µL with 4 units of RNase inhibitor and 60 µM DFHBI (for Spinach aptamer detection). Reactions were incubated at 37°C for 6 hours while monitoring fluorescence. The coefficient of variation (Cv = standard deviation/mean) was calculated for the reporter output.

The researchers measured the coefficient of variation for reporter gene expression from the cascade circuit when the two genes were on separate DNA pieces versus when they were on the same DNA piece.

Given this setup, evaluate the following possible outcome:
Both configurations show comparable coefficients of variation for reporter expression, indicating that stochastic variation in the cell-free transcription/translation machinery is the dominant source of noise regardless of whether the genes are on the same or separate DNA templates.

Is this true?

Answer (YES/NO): NO